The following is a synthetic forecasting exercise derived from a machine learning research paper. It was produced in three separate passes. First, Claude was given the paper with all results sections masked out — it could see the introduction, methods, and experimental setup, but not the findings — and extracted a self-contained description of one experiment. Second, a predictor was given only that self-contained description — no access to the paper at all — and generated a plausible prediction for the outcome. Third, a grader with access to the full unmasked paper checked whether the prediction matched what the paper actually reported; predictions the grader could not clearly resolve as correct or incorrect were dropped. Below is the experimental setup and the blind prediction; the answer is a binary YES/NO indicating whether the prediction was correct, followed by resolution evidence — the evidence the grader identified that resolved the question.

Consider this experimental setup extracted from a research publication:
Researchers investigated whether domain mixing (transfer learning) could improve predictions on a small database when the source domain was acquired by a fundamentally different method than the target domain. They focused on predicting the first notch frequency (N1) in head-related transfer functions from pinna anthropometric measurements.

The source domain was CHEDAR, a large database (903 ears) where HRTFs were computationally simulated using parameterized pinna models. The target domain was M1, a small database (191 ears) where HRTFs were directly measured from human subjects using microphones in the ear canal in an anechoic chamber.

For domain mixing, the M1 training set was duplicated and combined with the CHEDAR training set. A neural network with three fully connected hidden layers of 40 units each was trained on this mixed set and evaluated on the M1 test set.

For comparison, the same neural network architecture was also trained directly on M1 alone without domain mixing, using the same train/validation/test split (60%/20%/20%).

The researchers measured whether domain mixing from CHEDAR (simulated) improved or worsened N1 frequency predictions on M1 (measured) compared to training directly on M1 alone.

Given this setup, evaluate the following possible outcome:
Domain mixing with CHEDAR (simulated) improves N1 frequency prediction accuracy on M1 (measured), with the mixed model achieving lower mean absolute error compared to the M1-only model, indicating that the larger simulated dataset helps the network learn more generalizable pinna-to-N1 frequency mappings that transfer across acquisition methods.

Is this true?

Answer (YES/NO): NO